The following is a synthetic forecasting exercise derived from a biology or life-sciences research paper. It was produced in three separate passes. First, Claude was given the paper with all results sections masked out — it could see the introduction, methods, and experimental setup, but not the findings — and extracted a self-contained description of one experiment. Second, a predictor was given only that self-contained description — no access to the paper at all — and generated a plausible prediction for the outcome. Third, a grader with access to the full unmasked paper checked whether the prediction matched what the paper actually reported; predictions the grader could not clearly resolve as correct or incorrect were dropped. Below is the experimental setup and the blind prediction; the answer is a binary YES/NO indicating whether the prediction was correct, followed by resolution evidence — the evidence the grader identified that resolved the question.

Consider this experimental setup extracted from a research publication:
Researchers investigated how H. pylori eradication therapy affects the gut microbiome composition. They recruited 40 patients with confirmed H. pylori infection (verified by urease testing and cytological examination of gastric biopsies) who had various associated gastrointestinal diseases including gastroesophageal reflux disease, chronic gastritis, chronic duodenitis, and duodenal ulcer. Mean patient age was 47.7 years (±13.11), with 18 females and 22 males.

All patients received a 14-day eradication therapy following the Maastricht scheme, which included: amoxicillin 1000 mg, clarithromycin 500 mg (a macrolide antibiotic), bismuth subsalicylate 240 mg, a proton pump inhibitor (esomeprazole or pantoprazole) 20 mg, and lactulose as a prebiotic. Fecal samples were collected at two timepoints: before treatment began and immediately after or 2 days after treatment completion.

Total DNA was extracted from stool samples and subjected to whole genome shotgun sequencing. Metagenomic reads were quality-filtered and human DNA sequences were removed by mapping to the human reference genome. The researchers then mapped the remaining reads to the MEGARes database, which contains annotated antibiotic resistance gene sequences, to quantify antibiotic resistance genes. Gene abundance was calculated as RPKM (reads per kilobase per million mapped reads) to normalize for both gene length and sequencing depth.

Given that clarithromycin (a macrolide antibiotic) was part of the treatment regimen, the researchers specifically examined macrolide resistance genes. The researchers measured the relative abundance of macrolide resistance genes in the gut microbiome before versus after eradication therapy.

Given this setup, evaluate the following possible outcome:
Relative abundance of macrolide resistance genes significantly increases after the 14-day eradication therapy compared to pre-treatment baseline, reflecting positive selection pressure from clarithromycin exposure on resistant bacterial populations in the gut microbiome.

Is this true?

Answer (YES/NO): YES